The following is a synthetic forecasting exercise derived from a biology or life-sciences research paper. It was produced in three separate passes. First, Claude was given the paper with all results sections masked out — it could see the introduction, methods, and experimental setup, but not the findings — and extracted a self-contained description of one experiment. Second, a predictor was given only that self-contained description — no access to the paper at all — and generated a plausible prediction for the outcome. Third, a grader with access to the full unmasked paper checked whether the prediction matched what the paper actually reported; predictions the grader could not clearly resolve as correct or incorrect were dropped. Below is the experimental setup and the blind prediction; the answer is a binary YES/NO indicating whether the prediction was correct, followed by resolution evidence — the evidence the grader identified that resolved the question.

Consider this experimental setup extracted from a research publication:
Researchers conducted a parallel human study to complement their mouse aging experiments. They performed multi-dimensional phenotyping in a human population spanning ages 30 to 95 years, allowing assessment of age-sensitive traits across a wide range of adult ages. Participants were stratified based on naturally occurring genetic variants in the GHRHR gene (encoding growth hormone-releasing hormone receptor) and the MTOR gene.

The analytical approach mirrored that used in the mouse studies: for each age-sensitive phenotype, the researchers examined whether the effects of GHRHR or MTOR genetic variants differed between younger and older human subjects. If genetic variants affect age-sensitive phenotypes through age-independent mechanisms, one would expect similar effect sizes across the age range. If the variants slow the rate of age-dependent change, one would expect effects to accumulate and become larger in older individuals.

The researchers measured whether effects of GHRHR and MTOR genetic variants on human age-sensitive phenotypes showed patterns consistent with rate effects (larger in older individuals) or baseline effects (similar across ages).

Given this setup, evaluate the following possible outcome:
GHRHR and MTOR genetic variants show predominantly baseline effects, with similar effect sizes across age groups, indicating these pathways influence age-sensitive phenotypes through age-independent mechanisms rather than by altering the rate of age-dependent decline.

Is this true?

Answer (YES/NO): YES